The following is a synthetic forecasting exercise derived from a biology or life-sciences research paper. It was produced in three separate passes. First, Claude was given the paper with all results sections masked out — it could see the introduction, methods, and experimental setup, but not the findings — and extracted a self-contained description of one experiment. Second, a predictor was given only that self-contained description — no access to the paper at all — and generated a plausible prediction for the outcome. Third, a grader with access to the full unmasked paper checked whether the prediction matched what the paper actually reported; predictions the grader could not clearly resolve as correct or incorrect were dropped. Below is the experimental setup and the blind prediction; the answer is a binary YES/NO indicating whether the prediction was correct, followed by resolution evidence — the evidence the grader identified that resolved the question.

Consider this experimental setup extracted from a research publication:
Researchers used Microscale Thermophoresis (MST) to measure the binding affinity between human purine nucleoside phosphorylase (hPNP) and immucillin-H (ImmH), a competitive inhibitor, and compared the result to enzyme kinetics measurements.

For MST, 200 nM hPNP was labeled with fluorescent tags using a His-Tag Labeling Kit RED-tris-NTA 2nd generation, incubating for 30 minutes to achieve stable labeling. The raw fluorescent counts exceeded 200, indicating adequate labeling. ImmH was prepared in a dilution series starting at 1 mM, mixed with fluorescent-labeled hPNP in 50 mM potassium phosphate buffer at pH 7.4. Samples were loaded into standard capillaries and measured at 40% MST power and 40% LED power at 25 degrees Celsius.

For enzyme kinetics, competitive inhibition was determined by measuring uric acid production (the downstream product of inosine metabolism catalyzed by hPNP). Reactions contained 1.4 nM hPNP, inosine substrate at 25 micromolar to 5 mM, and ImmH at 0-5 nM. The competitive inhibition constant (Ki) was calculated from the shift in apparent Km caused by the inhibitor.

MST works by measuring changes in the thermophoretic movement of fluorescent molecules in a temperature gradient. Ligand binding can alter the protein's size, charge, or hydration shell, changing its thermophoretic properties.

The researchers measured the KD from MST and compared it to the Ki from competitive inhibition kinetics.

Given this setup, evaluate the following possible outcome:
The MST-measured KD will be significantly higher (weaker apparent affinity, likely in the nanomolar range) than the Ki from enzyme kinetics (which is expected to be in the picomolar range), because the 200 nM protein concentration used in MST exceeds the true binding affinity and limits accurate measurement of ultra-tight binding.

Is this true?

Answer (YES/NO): NO